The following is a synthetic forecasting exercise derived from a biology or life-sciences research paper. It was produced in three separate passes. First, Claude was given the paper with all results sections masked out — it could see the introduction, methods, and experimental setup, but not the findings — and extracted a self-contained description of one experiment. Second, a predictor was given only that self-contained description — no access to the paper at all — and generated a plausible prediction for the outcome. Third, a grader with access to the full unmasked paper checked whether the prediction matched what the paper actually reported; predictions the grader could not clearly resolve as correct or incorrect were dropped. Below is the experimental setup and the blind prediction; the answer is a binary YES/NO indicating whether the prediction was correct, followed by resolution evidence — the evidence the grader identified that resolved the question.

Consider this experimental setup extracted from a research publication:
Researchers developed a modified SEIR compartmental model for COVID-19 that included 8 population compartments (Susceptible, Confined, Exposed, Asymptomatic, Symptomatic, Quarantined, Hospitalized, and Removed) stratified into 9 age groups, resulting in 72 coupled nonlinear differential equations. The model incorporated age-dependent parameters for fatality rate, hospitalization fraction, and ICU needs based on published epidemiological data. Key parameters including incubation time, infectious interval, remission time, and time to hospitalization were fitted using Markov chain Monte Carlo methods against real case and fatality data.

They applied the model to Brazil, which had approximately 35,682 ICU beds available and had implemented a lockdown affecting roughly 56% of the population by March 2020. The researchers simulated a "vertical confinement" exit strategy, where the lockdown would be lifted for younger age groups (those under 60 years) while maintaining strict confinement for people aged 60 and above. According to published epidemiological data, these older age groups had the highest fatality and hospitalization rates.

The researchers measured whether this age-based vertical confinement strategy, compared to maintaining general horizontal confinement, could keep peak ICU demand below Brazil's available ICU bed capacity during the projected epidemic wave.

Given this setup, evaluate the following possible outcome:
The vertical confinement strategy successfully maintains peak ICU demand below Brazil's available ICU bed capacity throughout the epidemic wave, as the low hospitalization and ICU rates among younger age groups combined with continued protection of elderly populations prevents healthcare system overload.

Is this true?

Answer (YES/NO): NO